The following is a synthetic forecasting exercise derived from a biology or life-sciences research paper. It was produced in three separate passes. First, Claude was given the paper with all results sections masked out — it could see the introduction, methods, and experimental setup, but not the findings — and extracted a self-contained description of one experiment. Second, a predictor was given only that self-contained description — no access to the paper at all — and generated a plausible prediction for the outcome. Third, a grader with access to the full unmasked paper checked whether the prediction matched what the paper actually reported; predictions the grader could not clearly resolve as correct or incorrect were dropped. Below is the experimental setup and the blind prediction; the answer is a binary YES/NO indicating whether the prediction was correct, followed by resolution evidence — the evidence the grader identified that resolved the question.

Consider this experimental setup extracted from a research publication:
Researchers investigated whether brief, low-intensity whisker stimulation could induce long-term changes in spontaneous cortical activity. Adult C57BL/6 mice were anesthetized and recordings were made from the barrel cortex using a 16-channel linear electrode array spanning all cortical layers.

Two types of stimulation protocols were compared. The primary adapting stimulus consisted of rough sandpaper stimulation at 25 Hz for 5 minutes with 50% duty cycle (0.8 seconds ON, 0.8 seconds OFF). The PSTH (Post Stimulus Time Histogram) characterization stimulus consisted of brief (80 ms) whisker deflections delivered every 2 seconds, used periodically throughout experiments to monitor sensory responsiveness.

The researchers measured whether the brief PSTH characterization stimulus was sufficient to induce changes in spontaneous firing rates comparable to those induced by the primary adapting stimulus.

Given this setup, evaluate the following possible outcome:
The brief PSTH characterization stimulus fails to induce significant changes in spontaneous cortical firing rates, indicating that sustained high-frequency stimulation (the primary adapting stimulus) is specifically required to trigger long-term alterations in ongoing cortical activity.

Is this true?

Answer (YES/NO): YES